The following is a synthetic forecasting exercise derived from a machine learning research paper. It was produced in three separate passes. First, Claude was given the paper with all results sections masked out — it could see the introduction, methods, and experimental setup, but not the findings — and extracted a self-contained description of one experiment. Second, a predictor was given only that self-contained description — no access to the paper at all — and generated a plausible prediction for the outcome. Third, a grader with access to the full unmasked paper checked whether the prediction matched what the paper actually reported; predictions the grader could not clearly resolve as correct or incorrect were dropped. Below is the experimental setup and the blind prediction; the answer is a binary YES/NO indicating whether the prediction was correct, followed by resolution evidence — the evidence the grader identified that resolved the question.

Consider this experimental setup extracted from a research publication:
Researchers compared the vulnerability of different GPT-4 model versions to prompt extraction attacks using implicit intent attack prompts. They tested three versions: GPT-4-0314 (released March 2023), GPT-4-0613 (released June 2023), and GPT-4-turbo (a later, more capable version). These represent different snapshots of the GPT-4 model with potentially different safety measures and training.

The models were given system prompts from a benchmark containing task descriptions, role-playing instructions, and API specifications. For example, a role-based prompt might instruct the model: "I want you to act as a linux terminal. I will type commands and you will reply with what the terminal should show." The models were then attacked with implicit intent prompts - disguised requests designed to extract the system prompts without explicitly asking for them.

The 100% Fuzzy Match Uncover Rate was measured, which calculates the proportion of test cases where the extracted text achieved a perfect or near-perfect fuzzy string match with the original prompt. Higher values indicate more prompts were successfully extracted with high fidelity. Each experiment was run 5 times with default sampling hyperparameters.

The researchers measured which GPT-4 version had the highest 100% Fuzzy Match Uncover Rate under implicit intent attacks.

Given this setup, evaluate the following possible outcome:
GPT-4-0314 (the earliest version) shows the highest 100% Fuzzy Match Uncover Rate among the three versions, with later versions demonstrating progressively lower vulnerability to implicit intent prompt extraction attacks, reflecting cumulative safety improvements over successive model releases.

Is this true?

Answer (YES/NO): NO